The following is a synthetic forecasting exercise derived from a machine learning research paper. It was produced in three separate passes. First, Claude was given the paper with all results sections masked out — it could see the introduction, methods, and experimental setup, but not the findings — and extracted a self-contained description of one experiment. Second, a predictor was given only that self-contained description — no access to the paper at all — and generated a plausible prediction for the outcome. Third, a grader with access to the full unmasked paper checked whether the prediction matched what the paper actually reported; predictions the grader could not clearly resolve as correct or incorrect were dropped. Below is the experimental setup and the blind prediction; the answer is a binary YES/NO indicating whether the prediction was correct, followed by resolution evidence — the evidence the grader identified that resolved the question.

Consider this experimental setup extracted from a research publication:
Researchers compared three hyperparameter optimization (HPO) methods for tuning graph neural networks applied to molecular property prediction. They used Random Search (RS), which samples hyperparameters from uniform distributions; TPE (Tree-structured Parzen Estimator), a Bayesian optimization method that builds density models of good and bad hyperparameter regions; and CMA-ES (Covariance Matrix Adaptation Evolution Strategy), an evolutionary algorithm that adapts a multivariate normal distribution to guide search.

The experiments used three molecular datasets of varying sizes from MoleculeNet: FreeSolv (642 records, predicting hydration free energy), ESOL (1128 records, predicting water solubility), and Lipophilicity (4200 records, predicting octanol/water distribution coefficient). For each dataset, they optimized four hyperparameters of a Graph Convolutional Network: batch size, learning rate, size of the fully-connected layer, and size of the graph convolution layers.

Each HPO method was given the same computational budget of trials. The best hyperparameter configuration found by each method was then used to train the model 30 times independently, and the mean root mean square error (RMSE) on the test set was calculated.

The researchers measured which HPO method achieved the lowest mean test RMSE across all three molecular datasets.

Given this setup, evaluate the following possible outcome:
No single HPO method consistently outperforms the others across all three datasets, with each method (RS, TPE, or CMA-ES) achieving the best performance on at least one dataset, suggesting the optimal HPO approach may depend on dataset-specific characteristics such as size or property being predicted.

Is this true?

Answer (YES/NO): NO